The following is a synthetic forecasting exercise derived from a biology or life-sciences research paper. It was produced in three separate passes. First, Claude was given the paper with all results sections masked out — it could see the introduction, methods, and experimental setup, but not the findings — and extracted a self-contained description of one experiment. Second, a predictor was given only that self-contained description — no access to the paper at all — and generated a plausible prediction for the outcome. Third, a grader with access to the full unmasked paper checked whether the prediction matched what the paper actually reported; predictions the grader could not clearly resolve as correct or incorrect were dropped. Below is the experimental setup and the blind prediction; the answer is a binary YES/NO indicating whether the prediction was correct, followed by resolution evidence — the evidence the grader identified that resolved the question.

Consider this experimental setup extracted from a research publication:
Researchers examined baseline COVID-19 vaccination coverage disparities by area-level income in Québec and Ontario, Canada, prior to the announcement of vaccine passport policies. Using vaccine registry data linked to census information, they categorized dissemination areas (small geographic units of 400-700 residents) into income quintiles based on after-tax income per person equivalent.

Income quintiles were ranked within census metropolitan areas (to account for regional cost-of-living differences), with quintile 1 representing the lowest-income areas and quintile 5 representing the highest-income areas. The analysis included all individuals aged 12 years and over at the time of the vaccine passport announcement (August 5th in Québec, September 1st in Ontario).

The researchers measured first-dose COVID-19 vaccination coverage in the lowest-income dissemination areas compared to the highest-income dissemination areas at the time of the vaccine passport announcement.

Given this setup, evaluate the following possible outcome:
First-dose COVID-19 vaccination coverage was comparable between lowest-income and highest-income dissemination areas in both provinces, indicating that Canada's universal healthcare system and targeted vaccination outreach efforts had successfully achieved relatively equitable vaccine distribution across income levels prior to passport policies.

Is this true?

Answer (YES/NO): NO